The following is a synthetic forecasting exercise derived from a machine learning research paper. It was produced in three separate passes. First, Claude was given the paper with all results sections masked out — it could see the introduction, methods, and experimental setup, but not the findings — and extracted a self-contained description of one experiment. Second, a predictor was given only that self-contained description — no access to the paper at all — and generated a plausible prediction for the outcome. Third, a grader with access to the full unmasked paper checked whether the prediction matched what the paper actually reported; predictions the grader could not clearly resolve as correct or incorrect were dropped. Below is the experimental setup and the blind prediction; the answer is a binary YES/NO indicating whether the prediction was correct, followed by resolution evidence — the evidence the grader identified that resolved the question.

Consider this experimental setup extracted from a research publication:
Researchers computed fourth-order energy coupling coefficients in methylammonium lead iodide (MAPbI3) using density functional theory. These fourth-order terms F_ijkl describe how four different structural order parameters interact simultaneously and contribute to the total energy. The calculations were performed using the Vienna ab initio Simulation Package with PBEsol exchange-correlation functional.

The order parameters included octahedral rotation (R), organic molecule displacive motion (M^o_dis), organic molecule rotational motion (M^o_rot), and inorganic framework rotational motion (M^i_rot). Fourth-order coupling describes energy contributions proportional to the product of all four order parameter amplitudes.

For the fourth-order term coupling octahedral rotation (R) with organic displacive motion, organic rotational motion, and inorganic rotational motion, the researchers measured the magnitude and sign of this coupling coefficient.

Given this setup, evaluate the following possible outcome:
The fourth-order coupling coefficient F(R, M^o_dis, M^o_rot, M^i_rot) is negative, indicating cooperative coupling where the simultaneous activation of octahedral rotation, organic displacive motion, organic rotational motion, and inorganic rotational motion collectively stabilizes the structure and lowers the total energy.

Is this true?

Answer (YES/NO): YES